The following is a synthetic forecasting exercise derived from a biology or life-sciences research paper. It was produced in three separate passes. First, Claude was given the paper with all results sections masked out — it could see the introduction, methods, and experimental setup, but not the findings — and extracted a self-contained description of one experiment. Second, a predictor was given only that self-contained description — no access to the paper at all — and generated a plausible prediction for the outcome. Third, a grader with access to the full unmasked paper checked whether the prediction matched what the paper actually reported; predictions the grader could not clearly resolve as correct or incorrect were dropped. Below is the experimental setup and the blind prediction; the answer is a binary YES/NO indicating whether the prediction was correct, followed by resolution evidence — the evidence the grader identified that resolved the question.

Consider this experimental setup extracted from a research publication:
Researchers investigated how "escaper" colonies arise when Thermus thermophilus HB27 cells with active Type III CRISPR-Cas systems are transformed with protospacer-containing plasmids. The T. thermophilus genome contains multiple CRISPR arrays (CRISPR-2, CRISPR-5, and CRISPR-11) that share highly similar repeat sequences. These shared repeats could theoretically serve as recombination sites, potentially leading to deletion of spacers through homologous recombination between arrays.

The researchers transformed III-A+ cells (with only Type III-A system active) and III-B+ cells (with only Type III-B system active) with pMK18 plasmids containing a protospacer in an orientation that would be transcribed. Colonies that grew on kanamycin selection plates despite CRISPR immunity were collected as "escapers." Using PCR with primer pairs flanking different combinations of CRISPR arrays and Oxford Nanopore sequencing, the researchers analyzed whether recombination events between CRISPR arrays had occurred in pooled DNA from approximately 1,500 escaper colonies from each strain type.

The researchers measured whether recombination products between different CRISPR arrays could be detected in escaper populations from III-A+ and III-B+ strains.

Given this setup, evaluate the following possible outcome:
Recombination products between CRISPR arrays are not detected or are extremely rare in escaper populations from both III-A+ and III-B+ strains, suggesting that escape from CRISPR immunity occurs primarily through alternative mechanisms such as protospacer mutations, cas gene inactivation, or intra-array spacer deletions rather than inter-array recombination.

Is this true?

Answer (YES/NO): NO